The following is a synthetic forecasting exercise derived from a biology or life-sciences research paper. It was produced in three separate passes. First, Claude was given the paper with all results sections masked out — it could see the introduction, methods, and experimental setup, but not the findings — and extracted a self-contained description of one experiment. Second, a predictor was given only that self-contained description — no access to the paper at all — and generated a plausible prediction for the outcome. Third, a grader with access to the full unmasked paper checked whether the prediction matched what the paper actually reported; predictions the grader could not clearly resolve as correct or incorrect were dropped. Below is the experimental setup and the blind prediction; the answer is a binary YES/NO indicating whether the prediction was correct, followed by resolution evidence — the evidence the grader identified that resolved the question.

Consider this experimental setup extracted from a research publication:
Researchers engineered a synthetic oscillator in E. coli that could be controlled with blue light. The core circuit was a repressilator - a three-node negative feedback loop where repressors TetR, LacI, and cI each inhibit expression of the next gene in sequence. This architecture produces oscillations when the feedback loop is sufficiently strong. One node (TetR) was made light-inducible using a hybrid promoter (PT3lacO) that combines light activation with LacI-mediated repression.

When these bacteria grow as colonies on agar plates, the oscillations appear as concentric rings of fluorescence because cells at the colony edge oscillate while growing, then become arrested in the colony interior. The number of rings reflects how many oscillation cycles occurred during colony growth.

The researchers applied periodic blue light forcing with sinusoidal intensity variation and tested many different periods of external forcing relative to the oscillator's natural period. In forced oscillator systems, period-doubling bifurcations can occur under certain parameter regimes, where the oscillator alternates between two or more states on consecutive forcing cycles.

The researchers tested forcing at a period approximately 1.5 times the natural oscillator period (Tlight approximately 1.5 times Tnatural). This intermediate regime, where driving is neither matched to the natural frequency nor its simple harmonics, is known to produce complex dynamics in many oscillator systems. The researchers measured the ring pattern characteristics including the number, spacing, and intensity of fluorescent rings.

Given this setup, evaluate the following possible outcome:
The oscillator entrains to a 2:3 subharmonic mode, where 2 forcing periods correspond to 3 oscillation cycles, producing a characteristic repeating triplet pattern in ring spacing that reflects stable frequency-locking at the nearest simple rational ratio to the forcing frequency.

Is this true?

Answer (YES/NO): NO